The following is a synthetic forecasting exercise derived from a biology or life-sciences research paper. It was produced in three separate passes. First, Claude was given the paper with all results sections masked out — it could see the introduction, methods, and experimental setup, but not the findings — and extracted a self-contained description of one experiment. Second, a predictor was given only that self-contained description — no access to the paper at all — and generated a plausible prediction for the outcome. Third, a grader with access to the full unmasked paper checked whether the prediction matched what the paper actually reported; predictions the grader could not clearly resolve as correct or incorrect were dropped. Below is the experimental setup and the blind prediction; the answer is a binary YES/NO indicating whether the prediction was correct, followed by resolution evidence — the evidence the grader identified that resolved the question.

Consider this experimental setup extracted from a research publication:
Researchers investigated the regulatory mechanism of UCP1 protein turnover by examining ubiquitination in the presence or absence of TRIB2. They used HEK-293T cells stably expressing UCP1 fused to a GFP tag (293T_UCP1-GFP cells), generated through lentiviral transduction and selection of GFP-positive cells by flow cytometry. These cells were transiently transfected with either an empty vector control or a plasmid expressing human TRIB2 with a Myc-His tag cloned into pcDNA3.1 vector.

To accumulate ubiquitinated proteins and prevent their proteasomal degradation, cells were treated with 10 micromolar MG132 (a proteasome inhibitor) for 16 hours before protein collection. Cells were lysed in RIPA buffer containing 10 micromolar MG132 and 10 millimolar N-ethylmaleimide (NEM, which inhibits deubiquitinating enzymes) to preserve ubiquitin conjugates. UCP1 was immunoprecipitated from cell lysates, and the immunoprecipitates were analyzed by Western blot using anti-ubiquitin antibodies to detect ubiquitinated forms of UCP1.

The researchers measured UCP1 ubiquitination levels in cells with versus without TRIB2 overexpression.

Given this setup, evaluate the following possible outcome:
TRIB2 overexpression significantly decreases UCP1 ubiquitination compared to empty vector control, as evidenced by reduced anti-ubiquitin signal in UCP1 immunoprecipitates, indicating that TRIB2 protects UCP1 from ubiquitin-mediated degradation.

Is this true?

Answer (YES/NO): NO